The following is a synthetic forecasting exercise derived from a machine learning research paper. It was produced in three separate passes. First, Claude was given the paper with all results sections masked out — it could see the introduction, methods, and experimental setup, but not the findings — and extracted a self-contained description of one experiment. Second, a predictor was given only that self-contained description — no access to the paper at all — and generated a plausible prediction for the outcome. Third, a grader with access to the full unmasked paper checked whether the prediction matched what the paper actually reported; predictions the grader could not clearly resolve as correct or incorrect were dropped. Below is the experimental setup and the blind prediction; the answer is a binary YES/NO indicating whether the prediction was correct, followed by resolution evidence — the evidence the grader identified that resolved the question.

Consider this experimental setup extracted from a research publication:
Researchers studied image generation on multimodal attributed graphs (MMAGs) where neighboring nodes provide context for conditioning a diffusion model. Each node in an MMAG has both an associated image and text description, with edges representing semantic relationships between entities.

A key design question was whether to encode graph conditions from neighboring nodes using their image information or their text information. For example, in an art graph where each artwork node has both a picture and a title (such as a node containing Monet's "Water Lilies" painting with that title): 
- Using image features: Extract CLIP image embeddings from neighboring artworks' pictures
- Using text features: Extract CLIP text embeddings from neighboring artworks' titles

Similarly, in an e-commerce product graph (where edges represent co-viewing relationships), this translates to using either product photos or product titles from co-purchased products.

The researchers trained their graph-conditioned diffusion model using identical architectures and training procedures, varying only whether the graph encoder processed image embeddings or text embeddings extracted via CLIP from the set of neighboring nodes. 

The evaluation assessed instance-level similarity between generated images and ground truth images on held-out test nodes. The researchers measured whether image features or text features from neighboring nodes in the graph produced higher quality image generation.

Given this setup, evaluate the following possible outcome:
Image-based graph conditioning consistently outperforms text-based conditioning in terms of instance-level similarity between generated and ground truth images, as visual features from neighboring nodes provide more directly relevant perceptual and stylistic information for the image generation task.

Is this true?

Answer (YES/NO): YES